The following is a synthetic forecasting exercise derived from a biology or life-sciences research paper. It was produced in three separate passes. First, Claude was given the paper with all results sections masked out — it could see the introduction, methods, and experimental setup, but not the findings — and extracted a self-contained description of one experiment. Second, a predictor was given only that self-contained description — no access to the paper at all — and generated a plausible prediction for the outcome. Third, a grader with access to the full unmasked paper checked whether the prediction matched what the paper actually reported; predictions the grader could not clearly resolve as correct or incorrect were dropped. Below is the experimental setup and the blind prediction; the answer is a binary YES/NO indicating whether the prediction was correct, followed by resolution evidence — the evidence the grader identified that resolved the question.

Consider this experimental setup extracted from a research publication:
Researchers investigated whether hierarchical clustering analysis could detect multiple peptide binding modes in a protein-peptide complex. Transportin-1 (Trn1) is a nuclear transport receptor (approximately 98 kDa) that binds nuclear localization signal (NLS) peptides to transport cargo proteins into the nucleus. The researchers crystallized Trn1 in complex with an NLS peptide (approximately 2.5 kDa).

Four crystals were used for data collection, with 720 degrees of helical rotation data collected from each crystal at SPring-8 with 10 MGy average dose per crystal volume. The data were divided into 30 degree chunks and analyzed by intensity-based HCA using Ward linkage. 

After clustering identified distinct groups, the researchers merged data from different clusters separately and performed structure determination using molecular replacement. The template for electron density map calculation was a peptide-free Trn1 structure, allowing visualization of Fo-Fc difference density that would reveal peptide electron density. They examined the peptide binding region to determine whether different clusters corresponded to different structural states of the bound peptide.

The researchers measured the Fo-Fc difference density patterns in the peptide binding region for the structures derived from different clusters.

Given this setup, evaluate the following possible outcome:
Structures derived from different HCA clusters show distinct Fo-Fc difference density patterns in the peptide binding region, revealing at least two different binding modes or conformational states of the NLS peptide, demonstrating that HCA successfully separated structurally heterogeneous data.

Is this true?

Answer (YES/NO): YES